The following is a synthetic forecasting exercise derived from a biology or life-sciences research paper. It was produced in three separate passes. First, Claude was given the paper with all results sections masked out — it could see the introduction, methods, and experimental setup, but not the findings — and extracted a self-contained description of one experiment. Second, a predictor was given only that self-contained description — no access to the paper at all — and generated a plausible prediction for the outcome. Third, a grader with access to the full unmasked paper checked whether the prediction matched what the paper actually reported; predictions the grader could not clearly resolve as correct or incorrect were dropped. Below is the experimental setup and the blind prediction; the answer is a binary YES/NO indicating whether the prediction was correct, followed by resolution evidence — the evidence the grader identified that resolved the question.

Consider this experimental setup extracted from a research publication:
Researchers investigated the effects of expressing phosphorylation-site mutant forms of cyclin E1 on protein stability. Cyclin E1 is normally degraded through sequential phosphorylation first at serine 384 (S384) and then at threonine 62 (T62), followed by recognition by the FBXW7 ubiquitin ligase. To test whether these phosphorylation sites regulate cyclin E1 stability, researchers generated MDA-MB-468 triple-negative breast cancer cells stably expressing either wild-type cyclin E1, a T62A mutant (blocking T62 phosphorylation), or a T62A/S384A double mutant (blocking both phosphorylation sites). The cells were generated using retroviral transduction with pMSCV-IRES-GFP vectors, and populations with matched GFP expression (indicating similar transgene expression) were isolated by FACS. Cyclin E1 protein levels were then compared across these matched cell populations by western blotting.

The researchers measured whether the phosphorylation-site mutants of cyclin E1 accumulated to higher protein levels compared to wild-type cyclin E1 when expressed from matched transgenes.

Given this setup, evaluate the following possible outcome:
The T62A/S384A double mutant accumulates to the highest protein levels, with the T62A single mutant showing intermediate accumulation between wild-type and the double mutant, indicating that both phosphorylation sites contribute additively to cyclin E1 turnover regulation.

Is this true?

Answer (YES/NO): NO